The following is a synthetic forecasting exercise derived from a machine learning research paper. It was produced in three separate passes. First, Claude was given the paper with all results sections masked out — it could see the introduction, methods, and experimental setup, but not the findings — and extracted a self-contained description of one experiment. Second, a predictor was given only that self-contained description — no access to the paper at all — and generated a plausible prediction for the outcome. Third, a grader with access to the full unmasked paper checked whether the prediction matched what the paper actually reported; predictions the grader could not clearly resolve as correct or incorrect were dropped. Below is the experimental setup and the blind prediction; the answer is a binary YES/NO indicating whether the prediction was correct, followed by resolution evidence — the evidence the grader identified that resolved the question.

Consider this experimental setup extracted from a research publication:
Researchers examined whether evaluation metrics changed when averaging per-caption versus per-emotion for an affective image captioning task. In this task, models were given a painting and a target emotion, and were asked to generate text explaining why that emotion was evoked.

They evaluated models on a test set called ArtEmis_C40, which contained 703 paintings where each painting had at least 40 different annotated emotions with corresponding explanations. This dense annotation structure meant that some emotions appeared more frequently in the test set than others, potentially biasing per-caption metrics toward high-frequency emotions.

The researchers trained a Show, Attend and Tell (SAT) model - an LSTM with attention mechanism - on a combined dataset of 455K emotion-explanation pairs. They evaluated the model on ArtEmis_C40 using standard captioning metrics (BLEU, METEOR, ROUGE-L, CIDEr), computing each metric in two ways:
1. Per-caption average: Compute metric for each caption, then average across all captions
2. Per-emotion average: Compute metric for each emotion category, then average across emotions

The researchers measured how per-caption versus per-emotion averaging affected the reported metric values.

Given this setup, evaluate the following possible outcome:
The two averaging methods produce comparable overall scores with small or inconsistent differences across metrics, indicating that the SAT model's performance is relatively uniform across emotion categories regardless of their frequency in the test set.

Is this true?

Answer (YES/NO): NO